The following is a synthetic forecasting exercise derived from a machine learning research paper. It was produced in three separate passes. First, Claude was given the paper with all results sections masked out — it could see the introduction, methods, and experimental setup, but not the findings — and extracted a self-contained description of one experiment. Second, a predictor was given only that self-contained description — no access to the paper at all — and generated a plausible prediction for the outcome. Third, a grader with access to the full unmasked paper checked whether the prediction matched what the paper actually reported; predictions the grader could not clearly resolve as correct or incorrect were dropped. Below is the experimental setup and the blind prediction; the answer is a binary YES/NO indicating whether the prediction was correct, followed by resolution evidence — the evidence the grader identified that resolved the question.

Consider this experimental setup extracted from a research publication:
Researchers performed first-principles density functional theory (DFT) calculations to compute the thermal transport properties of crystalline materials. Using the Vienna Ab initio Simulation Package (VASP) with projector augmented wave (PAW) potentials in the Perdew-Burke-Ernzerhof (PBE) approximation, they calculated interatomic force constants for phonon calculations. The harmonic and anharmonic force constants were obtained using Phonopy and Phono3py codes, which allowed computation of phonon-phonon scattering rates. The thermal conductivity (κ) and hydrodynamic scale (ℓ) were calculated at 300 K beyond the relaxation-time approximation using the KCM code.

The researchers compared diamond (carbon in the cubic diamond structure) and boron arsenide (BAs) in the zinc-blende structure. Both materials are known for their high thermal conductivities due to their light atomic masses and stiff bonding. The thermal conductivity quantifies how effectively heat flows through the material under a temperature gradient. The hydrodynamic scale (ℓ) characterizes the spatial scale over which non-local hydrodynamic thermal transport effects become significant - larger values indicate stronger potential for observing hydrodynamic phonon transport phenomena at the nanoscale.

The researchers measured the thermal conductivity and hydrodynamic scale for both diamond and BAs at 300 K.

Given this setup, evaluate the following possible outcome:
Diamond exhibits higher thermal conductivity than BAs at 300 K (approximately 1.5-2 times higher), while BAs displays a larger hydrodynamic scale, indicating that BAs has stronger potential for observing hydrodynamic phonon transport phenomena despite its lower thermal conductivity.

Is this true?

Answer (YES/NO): YES